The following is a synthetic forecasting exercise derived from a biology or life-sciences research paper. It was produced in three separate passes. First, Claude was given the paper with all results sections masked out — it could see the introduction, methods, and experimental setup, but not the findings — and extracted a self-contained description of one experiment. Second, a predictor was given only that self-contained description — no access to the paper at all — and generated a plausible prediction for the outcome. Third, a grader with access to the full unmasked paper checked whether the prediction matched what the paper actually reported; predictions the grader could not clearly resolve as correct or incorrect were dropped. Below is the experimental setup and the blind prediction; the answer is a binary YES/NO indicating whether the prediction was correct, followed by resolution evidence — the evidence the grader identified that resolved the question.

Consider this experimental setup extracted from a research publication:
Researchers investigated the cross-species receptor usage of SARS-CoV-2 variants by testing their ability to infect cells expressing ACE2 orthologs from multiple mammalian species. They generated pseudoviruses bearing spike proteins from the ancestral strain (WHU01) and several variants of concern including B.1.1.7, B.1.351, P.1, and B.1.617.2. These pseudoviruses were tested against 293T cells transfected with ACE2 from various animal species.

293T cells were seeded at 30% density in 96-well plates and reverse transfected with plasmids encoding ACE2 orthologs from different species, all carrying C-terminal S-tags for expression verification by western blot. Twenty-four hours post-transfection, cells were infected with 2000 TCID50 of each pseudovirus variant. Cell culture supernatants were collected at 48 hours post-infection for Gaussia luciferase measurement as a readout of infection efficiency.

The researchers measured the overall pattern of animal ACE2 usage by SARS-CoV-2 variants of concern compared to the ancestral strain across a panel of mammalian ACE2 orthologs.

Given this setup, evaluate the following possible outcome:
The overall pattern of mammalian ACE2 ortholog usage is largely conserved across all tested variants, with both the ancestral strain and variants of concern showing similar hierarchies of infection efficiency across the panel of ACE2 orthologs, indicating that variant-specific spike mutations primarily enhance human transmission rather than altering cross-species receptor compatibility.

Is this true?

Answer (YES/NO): NO